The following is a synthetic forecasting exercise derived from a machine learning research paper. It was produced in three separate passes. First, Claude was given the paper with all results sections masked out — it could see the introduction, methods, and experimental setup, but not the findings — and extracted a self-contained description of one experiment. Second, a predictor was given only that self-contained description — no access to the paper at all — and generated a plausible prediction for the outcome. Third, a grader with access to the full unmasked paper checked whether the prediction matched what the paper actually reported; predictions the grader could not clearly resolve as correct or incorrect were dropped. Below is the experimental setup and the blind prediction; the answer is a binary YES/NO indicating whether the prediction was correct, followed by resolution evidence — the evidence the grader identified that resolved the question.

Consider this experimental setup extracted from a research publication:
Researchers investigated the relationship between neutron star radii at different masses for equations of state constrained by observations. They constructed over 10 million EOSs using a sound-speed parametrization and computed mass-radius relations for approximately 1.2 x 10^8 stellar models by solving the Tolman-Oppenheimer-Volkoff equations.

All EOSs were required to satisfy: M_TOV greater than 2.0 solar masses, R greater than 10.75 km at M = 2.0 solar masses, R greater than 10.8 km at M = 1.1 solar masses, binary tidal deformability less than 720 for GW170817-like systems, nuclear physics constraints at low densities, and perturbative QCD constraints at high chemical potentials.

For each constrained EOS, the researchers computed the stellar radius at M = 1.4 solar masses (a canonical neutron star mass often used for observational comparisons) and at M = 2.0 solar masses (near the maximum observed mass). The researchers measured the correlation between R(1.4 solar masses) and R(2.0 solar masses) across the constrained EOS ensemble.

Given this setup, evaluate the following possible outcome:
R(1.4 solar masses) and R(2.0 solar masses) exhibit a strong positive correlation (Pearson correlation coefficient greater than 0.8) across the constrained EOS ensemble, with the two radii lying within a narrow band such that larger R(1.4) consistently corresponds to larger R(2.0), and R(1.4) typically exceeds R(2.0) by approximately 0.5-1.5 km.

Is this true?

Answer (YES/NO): NO